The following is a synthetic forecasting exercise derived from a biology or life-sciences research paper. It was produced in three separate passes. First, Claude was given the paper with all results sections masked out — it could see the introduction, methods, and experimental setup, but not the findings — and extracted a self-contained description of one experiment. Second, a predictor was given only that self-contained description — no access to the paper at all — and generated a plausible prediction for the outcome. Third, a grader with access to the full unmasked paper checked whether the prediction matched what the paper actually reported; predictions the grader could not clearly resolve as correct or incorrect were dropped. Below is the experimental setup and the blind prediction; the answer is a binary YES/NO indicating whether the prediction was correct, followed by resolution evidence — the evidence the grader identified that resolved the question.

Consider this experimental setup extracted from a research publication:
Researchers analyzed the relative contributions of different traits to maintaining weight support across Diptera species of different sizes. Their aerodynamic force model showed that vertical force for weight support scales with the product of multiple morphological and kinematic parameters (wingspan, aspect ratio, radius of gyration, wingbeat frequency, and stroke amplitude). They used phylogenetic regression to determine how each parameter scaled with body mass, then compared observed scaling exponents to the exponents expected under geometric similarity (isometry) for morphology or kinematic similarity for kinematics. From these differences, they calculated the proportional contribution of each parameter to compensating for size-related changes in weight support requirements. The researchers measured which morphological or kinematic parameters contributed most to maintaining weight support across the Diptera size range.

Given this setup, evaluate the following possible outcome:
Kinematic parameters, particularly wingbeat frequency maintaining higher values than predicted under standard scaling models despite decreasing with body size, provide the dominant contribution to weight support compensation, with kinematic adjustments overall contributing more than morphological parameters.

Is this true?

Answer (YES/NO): YES